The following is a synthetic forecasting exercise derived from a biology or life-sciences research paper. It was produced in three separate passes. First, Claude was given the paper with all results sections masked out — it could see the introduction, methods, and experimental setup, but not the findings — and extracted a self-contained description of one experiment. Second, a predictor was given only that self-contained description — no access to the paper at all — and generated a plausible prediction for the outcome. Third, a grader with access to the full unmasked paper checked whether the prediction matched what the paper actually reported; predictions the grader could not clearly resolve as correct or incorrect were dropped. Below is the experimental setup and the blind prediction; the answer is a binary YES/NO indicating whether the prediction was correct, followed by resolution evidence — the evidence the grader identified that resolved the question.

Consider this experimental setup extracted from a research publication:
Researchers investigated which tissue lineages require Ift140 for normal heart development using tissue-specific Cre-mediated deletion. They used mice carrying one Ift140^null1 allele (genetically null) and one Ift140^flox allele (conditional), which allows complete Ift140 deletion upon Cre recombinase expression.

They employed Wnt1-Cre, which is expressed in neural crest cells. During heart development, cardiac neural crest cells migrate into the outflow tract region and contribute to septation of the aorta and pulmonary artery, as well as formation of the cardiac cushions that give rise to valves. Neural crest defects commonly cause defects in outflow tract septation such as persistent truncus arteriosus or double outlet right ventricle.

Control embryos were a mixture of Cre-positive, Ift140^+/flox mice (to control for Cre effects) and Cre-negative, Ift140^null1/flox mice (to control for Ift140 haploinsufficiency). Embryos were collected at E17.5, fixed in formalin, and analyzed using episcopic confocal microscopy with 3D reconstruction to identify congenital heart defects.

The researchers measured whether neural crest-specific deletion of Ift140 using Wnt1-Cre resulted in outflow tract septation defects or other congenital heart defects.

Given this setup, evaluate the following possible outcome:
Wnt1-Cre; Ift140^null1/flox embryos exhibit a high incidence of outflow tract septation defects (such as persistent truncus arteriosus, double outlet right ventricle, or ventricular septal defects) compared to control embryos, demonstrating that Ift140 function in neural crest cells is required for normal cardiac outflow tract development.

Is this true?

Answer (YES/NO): NO